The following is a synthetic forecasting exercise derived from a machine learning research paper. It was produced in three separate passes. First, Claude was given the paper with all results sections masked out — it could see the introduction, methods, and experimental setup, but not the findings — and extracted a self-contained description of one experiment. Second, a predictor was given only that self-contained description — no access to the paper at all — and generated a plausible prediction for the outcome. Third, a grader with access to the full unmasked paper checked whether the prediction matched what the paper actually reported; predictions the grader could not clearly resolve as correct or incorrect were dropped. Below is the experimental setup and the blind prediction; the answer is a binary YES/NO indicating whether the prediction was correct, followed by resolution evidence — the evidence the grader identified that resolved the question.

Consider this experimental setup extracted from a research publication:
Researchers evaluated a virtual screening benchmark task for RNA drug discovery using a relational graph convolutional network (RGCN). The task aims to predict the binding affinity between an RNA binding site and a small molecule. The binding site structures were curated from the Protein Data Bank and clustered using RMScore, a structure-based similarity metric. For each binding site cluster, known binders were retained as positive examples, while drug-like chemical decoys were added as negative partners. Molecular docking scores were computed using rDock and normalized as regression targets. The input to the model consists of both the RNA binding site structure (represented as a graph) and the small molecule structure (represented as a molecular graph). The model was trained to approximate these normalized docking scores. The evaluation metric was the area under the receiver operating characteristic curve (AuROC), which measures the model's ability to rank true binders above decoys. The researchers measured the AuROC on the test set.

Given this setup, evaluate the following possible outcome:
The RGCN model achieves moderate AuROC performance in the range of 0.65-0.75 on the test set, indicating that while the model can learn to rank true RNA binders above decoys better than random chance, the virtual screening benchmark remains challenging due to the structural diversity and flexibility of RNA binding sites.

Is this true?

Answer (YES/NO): NO